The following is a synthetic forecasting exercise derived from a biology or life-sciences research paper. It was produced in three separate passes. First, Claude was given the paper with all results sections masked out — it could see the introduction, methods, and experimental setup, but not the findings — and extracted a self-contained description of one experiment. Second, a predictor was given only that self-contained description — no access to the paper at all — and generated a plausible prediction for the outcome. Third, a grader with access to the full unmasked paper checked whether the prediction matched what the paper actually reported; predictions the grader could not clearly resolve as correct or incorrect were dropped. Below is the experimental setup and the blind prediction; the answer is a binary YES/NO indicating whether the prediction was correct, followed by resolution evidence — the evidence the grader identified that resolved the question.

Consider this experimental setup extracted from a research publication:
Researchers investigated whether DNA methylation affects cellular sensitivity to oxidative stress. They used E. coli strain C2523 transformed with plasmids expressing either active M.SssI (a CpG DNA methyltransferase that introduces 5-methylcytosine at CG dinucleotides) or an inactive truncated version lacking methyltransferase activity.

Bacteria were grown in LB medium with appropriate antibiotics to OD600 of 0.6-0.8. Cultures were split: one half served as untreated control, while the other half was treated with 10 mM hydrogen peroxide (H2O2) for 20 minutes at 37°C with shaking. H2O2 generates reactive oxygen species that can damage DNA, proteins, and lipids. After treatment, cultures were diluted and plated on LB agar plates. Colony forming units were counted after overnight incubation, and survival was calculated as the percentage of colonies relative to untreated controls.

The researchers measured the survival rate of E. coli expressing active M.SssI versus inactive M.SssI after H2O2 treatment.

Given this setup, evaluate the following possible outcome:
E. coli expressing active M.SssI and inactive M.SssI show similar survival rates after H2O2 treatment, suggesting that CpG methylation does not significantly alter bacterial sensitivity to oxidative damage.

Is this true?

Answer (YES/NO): NO